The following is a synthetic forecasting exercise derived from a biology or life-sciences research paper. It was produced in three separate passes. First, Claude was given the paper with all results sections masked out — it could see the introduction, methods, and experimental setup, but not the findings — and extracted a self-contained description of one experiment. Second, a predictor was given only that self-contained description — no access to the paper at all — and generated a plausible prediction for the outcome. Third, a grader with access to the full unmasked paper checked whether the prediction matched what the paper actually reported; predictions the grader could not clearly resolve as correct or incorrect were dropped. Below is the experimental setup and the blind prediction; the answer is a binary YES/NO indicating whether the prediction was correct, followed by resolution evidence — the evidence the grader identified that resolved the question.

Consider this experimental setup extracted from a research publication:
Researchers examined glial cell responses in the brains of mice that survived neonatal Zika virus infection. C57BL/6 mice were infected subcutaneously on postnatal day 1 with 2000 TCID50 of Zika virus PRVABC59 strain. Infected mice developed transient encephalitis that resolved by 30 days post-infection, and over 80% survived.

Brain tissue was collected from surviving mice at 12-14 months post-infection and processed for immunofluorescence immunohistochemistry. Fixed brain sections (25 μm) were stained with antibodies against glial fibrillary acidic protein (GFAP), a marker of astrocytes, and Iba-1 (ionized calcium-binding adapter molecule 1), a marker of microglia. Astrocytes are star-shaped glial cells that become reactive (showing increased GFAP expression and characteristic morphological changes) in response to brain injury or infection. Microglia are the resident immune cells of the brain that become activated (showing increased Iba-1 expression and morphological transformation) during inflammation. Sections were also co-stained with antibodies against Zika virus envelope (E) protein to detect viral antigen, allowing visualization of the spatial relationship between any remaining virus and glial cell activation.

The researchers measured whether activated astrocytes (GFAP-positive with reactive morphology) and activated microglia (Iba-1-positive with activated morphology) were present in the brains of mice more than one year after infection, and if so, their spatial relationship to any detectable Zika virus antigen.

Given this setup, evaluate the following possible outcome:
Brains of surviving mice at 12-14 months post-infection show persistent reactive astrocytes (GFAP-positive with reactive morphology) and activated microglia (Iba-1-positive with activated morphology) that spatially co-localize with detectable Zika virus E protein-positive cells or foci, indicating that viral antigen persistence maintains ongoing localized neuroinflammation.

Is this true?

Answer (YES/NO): YES